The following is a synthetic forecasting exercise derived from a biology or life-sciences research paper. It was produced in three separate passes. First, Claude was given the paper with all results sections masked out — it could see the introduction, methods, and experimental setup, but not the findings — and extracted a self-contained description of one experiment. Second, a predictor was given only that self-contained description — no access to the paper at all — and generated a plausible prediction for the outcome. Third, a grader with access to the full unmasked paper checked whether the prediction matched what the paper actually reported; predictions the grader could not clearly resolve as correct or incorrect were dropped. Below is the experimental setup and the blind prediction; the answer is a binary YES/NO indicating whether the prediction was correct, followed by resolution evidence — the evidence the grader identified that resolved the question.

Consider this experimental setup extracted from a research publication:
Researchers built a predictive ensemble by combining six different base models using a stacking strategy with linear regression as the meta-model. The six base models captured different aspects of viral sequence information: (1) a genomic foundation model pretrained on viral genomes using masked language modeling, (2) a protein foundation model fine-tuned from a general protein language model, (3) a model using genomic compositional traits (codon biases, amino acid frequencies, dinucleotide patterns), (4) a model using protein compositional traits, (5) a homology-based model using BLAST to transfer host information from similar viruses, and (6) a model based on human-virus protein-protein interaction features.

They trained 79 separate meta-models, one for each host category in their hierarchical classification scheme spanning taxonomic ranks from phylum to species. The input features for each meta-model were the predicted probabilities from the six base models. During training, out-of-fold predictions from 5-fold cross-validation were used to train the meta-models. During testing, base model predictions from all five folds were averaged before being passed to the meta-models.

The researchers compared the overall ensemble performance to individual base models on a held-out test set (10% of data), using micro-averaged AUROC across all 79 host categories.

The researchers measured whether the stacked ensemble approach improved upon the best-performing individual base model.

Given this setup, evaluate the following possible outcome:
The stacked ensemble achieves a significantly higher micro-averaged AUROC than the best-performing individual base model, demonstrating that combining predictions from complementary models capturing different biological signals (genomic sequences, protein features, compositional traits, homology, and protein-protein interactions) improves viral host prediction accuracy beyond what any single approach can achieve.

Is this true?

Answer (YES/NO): NO